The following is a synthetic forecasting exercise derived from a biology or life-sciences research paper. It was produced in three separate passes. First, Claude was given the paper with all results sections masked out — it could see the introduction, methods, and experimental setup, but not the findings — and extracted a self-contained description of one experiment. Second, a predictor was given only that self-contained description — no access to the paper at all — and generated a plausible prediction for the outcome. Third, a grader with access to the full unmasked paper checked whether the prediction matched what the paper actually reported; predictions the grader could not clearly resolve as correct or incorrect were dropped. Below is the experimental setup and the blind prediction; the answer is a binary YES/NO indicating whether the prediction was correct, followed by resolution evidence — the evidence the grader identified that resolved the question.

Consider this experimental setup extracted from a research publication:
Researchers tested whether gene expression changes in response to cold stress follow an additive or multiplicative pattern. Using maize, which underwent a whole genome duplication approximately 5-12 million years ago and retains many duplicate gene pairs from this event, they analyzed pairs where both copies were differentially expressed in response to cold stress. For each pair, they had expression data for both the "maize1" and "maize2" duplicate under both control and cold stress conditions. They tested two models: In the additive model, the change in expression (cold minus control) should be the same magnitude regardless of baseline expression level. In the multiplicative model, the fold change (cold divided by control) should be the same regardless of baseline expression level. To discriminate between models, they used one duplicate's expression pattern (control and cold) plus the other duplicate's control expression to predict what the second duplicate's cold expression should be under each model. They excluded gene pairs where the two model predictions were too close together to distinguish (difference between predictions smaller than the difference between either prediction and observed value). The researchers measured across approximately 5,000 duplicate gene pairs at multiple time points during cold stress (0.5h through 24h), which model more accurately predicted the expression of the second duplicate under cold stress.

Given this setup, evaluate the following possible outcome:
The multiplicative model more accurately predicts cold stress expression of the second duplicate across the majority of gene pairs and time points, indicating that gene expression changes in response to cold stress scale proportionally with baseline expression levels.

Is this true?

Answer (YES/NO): YES